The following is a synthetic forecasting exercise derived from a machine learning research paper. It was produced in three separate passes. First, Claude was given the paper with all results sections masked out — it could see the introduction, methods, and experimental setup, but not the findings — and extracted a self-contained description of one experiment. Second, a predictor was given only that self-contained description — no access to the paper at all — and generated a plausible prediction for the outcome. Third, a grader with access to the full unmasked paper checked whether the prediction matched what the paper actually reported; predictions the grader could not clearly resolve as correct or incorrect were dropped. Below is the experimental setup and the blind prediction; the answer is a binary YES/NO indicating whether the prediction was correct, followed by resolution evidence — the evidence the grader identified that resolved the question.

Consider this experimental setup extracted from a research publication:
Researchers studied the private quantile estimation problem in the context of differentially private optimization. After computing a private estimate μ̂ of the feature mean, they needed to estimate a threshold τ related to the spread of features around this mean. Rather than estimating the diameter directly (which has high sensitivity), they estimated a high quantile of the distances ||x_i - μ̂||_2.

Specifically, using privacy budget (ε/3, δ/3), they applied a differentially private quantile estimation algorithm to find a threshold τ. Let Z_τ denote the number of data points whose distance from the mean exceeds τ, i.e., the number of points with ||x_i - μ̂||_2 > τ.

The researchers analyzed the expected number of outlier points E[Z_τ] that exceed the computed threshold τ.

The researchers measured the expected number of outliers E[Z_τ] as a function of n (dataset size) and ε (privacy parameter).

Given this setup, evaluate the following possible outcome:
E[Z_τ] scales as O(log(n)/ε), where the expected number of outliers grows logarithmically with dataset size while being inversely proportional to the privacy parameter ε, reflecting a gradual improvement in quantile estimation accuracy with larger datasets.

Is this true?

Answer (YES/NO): YES